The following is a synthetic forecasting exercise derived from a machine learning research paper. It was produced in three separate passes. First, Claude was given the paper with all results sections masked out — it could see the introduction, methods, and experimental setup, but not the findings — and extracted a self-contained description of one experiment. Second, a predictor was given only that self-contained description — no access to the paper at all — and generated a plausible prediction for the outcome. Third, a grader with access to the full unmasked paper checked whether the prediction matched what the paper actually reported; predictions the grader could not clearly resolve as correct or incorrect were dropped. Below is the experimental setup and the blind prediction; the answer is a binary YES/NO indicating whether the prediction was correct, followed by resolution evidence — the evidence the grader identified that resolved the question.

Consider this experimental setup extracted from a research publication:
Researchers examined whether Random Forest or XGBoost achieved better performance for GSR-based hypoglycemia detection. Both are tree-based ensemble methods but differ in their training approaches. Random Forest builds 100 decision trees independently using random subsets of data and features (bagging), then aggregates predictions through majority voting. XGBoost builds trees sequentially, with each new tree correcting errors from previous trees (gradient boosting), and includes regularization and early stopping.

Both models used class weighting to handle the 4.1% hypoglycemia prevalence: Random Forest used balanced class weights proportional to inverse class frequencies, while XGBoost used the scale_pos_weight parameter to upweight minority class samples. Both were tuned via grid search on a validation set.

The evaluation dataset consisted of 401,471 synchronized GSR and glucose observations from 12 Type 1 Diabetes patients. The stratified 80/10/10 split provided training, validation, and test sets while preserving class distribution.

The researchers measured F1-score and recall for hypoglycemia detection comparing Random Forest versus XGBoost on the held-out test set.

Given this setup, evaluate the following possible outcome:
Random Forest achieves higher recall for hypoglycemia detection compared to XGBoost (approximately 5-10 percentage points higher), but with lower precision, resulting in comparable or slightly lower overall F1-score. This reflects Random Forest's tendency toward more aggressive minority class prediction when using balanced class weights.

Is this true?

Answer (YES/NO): NO